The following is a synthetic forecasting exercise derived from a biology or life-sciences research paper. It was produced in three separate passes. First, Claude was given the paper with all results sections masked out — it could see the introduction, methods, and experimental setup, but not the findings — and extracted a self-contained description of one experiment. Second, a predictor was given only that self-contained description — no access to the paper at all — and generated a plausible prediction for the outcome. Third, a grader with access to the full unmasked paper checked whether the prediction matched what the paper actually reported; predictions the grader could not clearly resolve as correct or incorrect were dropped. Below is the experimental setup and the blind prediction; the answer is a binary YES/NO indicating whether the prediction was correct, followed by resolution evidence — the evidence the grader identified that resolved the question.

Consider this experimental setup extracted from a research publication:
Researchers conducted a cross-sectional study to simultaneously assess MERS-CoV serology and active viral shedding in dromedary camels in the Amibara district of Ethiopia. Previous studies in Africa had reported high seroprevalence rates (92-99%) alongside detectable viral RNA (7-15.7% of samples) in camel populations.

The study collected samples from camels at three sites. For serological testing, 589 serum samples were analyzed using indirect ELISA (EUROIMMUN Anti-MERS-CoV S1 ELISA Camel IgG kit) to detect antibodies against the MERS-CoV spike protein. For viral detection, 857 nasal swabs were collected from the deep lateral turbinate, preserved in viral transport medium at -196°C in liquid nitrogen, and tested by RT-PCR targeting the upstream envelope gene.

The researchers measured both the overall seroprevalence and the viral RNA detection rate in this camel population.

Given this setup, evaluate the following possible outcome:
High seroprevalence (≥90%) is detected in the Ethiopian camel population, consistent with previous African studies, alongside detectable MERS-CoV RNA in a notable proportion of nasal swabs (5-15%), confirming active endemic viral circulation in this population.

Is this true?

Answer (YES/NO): NO